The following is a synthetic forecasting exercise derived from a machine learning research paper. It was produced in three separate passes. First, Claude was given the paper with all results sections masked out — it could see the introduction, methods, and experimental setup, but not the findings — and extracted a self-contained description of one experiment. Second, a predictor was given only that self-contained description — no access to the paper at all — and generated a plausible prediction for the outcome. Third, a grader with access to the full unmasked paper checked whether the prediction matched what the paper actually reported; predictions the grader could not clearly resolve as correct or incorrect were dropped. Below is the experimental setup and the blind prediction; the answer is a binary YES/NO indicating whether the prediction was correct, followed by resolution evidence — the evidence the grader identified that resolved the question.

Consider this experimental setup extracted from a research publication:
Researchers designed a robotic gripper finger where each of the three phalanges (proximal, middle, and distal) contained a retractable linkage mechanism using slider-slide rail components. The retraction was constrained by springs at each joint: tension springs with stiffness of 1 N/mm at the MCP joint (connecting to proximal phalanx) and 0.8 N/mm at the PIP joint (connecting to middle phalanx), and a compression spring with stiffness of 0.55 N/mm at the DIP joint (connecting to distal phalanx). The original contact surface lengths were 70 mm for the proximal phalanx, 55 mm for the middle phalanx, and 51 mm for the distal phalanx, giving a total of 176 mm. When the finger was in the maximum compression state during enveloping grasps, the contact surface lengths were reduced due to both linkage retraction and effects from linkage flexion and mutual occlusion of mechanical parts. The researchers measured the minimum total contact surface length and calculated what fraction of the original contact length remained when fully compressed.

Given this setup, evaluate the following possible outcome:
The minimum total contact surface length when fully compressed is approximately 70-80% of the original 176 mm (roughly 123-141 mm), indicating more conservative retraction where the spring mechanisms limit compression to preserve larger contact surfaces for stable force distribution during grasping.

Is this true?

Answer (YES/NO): NO